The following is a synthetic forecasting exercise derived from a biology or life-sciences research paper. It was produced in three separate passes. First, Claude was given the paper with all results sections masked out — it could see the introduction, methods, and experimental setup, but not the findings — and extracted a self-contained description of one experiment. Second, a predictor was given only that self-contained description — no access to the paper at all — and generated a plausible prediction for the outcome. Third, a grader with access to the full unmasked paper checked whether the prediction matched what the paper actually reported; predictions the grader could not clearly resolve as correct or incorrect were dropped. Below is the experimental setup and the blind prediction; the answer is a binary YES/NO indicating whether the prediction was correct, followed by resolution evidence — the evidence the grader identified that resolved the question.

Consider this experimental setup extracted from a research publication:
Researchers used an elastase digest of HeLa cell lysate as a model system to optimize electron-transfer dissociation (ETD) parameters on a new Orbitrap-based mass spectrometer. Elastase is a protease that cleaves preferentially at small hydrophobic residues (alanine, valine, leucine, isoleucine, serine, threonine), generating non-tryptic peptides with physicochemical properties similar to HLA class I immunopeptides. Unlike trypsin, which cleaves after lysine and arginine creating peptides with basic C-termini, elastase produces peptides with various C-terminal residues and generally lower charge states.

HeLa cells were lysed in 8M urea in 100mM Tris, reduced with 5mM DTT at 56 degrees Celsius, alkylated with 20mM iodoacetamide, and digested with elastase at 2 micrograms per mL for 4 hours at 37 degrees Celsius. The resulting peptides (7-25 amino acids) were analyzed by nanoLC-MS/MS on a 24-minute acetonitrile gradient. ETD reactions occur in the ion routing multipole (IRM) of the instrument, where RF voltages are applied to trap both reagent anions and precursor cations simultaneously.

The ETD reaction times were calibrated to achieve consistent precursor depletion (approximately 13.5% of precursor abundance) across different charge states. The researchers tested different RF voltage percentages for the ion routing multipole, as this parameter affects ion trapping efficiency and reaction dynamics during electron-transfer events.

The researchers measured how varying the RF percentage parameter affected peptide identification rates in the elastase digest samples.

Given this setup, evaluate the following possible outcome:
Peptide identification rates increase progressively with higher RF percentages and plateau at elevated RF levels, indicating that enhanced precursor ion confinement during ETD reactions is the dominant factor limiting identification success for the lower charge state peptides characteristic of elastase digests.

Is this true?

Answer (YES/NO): NO